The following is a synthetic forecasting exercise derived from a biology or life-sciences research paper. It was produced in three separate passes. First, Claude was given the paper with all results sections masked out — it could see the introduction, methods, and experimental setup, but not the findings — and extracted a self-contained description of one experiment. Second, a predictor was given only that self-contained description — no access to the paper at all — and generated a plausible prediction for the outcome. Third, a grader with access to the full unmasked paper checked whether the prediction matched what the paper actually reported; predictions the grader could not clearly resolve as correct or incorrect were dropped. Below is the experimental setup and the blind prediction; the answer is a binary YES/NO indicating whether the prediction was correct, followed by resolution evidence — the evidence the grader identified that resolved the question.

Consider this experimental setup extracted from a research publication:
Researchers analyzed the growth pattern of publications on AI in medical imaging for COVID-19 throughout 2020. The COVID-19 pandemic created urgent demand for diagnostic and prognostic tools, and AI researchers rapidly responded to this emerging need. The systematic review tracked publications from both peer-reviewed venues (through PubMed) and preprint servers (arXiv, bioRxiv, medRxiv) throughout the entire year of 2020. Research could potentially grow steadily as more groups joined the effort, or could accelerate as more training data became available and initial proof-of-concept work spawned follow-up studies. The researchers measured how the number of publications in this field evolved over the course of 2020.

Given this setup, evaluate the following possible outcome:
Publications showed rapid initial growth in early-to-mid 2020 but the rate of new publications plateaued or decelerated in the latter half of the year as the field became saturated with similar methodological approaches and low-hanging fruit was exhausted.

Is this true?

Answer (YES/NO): YES